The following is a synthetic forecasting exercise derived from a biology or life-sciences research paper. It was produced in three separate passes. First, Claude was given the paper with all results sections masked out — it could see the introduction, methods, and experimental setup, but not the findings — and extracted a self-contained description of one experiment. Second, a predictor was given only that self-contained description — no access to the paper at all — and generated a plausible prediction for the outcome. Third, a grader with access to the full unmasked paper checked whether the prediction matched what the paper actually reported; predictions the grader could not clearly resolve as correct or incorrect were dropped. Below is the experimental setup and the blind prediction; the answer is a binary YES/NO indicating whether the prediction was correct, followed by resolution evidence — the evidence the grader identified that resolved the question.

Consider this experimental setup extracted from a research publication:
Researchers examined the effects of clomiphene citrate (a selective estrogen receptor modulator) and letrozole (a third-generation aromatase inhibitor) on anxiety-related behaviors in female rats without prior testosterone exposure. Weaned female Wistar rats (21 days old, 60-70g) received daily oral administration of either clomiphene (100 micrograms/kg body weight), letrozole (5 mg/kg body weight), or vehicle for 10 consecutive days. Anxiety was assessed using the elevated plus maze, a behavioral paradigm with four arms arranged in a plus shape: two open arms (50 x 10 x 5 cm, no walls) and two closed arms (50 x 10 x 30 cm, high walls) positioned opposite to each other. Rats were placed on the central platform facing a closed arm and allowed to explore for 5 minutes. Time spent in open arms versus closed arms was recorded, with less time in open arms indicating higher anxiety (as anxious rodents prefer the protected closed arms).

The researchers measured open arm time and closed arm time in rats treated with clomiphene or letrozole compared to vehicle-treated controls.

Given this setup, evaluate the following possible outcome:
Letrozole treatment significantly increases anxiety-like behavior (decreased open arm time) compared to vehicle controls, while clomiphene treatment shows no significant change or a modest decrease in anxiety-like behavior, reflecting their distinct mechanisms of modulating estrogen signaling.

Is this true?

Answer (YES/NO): NO